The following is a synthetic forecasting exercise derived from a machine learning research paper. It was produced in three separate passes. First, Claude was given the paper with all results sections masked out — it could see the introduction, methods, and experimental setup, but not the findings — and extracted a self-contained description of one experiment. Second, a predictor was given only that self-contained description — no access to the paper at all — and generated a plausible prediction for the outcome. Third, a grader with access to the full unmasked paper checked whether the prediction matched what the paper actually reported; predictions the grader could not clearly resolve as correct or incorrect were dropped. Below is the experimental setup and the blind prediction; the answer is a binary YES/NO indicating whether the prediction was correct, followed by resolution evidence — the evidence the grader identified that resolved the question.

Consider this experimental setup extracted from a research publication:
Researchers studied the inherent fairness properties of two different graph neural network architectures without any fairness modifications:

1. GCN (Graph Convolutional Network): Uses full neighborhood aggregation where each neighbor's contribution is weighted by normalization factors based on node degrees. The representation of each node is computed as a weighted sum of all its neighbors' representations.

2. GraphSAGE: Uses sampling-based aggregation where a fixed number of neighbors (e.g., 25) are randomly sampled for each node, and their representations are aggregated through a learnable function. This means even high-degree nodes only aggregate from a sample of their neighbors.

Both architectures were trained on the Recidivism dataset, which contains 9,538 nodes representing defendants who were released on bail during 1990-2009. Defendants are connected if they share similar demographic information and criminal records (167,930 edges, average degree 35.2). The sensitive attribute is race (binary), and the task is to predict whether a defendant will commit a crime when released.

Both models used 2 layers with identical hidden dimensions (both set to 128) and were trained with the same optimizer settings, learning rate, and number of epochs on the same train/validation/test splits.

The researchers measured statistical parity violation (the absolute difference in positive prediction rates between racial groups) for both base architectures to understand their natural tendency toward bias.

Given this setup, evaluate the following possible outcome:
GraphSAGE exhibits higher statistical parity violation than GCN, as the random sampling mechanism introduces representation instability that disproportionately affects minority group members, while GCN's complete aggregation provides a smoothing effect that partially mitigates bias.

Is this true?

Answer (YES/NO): YES